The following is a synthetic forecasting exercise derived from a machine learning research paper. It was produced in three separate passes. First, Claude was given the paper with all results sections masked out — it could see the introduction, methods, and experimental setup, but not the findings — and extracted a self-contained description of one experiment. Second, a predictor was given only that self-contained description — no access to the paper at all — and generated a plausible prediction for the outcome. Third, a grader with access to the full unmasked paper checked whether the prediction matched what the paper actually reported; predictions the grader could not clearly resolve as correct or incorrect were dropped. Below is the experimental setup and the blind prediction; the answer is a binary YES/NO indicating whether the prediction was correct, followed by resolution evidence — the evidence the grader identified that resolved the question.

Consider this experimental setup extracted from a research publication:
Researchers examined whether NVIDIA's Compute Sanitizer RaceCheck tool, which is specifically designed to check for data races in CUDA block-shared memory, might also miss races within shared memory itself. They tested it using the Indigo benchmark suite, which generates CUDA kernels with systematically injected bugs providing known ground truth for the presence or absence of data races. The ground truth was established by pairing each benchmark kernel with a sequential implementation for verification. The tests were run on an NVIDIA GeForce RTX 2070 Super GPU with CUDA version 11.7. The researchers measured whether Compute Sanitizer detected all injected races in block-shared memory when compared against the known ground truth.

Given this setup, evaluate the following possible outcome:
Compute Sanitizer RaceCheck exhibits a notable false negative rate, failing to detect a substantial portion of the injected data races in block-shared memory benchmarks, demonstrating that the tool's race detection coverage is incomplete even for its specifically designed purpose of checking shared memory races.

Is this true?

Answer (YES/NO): NO